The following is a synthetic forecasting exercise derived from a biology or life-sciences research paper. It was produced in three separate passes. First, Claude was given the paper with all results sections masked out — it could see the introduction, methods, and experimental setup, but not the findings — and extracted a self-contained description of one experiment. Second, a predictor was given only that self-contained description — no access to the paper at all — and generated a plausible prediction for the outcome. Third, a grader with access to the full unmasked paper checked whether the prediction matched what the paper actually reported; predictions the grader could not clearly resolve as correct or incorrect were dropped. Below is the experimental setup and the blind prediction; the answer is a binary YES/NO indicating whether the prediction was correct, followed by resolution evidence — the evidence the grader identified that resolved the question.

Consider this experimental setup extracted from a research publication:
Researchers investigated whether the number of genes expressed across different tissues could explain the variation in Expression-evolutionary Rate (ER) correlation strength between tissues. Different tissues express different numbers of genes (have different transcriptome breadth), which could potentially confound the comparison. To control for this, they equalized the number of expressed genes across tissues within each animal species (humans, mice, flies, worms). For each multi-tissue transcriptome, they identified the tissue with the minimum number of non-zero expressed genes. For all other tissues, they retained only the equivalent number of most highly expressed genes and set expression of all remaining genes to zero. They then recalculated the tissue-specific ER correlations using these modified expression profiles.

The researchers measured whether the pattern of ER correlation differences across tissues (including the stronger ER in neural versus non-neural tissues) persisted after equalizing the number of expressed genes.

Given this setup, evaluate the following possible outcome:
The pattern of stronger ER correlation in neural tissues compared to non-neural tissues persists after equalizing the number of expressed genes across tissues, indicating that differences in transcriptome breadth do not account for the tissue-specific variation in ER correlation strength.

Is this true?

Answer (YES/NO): YES